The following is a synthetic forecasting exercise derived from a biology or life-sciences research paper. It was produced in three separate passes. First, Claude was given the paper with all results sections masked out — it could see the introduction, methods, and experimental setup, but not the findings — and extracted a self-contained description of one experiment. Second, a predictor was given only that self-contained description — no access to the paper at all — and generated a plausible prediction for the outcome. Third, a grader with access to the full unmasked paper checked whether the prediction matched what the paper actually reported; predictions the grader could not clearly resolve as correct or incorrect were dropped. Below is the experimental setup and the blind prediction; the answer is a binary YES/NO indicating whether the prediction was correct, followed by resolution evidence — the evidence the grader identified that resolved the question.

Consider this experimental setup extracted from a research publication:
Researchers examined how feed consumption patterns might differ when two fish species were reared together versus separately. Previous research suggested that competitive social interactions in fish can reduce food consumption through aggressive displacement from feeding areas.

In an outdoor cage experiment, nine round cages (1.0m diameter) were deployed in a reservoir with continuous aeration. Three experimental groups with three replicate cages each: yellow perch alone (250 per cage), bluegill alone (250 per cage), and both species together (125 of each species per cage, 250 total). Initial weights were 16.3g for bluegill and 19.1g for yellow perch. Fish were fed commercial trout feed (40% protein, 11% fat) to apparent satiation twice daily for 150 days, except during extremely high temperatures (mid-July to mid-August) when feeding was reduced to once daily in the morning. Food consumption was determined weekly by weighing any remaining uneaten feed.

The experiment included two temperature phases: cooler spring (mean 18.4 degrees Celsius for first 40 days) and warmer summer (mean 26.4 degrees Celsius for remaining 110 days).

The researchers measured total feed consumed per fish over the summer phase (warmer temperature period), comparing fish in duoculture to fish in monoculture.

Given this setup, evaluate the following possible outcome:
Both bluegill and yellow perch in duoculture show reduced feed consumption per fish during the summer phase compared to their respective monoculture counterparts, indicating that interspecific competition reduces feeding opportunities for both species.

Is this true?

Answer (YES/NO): NO